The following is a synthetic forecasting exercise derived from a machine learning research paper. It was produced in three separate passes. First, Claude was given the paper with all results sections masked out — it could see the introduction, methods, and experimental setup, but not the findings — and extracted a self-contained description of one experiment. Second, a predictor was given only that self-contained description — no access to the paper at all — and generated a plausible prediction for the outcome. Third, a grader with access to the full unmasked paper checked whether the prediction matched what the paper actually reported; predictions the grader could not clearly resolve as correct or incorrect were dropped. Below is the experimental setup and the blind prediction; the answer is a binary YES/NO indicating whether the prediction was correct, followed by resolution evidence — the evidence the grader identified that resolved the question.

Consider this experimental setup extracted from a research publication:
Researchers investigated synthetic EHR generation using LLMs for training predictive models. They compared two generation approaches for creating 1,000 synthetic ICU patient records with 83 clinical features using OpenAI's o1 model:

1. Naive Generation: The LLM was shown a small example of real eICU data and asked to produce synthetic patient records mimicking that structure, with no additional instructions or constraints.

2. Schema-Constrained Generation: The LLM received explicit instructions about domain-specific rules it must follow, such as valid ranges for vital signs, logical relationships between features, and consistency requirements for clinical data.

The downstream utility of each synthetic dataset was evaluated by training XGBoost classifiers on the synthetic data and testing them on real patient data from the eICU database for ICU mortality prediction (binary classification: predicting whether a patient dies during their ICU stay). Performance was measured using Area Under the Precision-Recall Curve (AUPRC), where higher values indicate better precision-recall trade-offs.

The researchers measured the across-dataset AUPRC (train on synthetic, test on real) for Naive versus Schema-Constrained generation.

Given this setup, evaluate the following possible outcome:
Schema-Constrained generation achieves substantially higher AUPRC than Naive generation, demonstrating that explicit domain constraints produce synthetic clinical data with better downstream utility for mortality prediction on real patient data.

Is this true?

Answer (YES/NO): NO